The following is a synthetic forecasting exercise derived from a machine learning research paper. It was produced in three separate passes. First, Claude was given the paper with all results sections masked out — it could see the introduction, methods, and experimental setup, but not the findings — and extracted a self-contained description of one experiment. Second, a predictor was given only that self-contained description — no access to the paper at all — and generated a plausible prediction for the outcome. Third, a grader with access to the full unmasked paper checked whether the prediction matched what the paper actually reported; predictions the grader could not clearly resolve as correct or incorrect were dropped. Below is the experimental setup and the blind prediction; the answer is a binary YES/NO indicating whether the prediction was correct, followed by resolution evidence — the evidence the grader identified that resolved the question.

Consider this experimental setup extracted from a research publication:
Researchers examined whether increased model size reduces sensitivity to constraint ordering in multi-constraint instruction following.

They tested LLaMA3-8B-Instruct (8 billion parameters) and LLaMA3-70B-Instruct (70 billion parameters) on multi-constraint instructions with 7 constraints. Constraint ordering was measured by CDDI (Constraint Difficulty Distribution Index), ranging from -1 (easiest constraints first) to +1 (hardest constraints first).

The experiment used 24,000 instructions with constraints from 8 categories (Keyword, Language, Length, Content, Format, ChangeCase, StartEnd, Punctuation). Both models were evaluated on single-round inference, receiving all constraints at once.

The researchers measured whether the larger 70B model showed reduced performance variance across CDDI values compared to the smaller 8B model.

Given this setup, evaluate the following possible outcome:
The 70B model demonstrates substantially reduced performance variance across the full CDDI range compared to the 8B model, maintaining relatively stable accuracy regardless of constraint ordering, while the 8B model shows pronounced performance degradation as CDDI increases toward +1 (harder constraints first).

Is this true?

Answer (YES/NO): NO